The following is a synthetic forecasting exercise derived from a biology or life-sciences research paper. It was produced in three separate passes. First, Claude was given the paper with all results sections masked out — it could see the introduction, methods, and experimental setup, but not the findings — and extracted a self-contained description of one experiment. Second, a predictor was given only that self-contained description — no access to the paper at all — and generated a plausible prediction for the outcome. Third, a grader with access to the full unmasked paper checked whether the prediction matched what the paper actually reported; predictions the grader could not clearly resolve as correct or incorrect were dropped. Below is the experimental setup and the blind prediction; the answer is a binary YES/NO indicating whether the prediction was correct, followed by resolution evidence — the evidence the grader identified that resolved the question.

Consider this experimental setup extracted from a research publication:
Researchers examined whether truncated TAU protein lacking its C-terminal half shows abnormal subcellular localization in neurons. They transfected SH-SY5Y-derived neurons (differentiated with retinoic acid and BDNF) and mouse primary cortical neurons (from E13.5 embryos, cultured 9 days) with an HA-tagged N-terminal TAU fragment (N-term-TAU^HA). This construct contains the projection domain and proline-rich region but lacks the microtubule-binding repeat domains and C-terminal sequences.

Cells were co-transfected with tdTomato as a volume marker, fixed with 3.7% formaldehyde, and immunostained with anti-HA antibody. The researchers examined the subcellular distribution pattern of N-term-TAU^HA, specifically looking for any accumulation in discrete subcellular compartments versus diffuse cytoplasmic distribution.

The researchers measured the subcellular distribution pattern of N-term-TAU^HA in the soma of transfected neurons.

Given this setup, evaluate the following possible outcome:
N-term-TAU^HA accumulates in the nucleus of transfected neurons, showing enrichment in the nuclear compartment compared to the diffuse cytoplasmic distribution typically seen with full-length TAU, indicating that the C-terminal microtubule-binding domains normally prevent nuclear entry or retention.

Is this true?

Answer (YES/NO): NO